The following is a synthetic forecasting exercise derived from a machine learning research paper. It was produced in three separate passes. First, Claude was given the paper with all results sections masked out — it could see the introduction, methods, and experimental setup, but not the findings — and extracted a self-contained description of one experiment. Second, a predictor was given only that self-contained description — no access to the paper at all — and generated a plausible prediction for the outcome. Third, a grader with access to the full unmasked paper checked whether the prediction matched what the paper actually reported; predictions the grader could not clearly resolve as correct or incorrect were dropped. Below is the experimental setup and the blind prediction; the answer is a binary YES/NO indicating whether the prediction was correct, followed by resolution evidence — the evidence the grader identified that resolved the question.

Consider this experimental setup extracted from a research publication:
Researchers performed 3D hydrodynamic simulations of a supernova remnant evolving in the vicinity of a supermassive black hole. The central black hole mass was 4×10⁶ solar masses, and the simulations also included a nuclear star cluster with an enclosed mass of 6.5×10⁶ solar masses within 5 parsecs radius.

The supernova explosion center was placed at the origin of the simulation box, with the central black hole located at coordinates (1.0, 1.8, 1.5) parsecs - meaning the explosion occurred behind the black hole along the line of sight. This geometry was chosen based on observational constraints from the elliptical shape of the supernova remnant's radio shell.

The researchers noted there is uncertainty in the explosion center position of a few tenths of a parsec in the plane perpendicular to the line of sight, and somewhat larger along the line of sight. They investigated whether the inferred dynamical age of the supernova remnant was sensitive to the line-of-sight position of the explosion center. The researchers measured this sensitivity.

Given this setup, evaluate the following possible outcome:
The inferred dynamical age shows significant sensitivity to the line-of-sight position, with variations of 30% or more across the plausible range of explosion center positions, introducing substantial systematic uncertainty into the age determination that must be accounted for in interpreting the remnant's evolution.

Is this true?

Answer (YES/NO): NO